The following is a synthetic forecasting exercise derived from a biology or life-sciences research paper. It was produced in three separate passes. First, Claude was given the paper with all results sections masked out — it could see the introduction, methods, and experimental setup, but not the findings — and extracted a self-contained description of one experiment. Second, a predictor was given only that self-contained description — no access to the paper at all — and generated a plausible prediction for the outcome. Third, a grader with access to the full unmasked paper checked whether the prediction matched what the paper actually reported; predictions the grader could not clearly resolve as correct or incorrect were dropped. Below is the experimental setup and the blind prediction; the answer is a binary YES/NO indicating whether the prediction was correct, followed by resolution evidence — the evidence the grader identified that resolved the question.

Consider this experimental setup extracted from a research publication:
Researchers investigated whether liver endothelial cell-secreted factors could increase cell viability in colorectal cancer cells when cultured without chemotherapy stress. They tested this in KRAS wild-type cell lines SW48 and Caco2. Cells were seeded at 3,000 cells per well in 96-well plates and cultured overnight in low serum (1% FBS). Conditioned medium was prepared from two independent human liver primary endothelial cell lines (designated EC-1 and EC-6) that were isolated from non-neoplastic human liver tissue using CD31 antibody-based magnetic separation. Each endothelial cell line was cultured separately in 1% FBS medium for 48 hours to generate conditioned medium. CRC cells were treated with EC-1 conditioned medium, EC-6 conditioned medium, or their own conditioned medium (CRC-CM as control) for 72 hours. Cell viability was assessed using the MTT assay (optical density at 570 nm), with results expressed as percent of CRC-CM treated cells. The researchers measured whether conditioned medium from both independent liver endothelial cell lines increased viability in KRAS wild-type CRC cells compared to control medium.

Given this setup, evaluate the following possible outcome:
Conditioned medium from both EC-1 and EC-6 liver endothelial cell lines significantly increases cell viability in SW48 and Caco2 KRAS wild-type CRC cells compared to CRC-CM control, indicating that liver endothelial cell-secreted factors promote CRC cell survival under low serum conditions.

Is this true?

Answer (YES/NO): YES